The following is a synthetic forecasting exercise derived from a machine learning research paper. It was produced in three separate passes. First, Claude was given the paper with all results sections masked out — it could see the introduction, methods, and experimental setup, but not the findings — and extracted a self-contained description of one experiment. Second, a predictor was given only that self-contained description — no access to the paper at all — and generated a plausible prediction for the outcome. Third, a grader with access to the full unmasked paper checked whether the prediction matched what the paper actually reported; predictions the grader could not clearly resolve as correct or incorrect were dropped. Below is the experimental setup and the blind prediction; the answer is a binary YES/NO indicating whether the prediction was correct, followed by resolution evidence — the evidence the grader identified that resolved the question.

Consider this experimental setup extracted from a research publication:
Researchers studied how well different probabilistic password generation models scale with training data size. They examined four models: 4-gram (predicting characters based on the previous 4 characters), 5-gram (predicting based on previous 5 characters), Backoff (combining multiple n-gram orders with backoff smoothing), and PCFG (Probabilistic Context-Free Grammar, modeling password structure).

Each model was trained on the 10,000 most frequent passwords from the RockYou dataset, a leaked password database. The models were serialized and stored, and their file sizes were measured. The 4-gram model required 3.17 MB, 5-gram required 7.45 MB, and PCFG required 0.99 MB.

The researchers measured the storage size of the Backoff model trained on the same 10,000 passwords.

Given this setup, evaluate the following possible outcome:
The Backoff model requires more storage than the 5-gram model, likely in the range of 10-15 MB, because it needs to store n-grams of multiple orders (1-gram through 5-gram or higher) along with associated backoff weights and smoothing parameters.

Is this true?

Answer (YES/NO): NO